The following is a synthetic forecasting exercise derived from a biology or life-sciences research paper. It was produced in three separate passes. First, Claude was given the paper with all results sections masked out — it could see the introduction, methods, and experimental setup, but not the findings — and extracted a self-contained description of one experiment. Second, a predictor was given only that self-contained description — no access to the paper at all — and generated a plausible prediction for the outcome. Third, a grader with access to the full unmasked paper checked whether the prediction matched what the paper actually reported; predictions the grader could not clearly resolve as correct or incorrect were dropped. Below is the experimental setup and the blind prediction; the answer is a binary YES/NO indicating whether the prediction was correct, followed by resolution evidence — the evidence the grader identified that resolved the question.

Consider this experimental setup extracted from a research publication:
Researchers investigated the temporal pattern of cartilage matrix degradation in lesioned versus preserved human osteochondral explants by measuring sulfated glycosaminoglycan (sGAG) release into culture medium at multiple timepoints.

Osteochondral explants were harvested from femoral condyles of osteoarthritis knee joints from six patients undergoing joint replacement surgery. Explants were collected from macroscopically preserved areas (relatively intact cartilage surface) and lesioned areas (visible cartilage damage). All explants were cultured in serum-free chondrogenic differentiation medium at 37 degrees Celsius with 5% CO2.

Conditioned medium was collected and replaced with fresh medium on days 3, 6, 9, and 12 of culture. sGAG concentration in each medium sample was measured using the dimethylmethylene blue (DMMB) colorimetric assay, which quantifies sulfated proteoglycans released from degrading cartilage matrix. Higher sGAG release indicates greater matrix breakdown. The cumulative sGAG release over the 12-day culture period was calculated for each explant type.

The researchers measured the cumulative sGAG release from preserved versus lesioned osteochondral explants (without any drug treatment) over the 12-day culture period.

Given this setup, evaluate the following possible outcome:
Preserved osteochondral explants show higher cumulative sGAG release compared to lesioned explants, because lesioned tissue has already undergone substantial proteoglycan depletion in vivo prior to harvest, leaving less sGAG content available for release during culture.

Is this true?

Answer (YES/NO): NO